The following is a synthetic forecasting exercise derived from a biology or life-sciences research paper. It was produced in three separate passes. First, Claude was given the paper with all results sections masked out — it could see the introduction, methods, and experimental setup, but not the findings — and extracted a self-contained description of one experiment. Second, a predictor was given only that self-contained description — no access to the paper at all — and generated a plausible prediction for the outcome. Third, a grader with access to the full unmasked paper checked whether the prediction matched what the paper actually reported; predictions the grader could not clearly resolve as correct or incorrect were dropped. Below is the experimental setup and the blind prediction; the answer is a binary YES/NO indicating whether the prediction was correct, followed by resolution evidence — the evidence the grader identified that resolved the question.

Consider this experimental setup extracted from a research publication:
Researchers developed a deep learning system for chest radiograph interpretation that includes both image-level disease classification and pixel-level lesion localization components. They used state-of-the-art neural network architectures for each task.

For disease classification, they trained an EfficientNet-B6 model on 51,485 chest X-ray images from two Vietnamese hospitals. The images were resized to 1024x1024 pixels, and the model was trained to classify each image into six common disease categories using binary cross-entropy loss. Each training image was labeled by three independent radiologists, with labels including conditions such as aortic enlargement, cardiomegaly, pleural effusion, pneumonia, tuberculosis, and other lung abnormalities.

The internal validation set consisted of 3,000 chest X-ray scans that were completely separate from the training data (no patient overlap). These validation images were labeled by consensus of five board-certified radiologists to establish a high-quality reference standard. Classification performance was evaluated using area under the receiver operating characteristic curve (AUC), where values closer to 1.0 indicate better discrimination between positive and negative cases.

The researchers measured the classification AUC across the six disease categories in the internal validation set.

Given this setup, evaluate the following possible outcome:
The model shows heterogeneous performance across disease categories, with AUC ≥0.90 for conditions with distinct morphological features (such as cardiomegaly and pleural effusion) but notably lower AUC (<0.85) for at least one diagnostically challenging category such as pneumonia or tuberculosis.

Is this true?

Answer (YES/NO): NO